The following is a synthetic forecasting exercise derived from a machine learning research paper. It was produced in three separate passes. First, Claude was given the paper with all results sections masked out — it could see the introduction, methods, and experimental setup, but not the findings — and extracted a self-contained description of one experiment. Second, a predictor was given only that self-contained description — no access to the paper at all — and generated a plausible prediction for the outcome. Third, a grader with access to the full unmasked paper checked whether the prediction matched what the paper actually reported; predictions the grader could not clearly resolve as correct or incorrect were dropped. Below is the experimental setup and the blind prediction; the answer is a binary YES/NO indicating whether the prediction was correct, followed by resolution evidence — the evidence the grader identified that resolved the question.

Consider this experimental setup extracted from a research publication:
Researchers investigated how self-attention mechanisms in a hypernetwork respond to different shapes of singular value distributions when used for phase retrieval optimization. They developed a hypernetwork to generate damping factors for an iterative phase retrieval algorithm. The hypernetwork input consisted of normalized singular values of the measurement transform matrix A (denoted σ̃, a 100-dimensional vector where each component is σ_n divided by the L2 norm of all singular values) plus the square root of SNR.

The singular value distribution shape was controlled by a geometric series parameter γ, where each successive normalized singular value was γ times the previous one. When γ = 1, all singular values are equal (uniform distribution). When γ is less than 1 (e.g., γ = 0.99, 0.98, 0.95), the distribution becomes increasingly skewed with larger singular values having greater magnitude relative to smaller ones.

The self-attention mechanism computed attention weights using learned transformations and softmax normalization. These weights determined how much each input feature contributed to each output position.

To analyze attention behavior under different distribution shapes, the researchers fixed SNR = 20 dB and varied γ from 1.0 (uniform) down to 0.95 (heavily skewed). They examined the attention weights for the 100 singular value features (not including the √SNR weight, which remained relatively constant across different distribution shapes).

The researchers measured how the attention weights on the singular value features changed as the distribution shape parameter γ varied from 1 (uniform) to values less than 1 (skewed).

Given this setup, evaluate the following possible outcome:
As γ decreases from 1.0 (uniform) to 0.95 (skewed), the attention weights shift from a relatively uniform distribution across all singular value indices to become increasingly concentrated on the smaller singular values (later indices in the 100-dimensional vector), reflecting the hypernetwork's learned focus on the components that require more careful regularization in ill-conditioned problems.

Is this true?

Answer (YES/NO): NO